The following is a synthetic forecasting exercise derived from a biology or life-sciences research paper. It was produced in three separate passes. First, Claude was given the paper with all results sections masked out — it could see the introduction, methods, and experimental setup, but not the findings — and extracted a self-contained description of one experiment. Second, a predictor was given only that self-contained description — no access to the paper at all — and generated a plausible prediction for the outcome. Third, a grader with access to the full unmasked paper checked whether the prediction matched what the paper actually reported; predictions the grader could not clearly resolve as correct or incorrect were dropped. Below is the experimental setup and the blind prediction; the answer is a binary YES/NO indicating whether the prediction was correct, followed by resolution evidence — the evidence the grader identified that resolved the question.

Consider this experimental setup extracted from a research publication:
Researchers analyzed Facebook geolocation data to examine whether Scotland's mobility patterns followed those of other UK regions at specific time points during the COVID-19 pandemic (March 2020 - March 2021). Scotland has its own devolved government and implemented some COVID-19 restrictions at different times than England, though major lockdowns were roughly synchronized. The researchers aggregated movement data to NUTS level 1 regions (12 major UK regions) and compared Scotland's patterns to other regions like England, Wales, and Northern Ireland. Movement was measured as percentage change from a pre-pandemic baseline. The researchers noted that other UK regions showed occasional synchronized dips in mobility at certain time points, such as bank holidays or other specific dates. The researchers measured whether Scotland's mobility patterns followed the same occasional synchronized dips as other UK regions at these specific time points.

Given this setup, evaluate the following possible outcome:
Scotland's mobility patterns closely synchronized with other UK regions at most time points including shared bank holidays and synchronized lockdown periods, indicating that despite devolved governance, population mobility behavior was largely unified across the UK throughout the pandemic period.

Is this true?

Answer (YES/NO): NO